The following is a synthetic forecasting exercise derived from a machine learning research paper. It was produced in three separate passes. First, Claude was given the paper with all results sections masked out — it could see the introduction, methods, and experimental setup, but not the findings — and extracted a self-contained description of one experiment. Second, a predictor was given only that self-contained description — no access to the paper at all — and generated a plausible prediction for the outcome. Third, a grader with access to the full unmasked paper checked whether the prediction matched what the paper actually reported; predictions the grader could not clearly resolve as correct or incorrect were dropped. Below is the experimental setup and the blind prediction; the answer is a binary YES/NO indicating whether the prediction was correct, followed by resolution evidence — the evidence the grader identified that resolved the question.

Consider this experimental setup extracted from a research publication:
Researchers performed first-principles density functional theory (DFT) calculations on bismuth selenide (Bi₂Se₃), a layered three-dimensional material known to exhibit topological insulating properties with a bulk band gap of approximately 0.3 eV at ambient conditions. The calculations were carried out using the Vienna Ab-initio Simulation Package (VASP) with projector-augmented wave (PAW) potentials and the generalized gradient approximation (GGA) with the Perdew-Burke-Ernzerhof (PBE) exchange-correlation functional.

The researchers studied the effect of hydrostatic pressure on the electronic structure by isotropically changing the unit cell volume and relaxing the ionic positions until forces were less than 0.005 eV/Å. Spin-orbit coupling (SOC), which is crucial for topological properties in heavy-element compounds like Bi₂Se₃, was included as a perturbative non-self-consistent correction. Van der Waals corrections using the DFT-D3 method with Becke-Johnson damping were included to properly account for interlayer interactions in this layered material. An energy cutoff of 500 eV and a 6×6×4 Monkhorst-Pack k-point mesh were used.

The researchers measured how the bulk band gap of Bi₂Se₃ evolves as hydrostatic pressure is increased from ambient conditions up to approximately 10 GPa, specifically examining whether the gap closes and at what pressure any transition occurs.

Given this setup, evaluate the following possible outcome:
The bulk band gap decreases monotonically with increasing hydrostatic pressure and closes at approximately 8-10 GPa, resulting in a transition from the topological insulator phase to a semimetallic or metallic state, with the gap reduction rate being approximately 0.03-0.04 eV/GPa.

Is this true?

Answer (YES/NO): NO